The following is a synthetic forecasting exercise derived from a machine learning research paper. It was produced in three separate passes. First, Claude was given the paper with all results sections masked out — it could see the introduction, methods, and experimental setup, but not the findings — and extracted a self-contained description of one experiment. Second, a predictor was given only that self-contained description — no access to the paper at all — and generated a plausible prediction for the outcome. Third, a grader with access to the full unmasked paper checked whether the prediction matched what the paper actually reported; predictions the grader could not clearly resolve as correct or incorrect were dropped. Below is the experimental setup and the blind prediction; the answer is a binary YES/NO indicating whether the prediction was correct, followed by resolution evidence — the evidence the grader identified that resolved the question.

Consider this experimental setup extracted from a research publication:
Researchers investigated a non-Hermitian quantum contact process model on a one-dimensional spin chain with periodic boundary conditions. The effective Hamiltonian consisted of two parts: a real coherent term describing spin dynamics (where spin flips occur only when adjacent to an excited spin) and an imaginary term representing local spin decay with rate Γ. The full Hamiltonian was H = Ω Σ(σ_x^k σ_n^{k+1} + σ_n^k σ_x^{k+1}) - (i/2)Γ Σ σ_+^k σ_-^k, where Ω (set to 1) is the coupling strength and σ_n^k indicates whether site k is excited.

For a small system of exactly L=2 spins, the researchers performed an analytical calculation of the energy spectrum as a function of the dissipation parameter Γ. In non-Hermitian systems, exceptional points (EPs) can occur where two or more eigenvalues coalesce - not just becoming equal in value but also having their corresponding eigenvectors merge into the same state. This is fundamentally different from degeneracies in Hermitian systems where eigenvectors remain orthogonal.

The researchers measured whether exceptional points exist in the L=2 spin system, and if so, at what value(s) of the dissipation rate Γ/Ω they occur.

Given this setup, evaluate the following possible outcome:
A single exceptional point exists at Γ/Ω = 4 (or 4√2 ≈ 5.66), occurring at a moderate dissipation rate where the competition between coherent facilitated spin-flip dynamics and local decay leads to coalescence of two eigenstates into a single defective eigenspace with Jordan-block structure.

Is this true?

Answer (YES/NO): YES